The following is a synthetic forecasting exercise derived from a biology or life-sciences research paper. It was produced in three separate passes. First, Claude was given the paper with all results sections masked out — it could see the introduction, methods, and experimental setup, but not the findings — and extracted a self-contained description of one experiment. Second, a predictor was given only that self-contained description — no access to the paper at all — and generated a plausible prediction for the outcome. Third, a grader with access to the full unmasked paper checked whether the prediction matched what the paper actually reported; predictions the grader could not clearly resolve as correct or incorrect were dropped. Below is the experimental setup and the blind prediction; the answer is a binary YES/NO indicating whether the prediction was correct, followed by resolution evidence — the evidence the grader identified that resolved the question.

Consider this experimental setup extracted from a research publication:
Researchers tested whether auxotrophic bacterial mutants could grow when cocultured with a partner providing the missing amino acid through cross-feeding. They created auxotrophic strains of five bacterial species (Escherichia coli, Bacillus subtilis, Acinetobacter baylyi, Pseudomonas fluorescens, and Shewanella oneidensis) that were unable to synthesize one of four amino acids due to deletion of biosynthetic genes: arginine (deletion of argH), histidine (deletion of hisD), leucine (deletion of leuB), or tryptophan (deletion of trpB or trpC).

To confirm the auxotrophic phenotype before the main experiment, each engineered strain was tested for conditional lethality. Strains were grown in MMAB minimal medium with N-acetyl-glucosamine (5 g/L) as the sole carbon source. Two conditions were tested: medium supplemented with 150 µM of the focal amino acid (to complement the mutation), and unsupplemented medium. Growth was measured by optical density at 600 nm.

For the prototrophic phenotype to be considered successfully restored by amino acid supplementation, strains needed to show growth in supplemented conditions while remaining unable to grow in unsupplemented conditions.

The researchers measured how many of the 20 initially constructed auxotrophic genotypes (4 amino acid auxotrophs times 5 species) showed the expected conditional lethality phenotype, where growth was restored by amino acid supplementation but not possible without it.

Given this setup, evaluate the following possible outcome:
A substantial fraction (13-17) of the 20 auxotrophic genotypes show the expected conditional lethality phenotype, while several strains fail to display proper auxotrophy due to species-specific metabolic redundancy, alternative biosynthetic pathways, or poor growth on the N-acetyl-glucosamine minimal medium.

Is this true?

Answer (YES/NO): YES